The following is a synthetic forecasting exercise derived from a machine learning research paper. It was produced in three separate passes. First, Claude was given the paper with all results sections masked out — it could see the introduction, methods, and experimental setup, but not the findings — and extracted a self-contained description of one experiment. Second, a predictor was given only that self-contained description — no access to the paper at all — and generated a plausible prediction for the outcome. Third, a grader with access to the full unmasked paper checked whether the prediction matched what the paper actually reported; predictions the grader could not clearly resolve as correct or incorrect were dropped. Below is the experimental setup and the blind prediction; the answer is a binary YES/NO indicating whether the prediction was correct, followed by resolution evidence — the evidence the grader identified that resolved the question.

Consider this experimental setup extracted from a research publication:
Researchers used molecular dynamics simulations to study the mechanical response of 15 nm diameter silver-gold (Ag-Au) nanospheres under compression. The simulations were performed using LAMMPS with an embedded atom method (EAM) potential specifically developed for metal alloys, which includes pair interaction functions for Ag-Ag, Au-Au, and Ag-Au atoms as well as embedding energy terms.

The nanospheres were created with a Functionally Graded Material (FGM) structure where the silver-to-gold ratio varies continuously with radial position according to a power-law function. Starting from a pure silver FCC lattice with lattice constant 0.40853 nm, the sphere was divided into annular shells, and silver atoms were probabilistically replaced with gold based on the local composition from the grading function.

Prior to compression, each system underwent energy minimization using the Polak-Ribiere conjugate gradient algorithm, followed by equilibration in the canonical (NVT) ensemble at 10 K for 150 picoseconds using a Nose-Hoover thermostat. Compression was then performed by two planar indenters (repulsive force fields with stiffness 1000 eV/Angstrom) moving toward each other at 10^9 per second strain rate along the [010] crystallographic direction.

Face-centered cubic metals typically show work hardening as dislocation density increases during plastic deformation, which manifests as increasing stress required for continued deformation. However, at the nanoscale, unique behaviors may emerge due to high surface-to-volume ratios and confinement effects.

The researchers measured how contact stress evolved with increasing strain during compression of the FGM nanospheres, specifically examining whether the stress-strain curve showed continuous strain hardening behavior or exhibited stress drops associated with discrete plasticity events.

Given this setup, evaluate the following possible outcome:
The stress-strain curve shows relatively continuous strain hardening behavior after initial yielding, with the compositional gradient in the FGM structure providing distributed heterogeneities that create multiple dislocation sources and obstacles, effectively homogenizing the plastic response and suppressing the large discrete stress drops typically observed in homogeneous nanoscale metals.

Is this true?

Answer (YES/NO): NO